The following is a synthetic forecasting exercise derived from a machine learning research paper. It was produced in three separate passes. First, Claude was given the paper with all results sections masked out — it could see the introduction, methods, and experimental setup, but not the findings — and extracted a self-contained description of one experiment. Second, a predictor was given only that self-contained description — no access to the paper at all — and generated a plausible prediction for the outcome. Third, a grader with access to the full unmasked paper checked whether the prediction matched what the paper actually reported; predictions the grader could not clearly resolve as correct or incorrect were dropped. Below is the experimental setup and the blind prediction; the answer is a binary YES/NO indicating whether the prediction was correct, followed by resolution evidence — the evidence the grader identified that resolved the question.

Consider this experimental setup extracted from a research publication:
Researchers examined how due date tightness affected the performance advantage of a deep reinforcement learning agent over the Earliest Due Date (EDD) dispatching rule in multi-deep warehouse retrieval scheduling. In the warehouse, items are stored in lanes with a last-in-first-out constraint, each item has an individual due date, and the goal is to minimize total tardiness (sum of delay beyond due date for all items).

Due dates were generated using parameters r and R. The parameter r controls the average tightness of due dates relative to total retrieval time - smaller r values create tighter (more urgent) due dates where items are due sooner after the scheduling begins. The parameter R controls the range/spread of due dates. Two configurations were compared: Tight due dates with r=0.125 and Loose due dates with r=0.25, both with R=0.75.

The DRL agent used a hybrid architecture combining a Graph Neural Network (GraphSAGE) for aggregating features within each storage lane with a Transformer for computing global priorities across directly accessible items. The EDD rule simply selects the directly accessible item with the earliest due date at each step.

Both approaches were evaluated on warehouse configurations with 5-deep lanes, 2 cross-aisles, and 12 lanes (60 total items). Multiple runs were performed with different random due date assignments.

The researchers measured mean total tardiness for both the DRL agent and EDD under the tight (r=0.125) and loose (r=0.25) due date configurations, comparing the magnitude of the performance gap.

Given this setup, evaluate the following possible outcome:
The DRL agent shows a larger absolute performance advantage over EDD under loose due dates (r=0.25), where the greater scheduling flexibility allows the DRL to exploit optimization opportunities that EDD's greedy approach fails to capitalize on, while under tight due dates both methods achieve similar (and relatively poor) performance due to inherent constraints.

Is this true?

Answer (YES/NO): NO